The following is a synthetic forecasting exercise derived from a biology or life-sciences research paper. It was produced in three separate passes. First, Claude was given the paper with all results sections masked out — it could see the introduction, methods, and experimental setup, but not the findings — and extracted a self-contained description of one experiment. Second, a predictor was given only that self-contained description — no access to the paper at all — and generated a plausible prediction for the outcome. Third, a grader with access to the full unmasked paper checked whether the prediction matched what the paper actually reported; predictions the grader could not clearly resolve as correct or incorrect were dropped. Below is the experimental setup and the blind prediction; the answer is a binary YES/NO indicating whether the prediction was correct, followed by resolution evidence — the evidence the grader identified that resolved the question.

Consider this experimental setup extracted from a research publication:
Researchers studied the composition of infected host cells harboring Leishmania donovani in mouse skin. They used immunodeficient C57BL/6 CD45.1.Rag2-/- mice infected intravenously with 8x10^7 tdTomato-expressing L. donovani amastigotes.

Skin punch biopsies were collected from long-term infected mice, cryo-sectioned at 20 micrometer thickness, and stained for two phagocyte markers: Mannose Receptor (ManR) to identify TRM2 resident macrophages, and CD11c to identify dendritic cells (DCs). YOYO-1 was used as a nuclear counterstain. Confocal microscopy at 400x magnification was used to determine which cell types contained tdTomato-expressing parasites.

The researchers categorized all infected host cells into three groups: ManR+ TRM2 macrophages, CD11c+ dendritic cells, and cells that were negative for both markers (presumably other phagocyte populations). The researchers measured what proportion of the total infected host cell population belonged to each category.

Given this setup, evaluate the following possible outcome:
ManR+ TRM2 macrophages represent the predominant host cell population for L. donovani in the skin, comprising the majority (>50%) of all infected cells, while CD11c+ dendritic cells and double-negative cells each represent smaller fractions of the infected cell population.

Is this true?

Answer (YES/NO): NO